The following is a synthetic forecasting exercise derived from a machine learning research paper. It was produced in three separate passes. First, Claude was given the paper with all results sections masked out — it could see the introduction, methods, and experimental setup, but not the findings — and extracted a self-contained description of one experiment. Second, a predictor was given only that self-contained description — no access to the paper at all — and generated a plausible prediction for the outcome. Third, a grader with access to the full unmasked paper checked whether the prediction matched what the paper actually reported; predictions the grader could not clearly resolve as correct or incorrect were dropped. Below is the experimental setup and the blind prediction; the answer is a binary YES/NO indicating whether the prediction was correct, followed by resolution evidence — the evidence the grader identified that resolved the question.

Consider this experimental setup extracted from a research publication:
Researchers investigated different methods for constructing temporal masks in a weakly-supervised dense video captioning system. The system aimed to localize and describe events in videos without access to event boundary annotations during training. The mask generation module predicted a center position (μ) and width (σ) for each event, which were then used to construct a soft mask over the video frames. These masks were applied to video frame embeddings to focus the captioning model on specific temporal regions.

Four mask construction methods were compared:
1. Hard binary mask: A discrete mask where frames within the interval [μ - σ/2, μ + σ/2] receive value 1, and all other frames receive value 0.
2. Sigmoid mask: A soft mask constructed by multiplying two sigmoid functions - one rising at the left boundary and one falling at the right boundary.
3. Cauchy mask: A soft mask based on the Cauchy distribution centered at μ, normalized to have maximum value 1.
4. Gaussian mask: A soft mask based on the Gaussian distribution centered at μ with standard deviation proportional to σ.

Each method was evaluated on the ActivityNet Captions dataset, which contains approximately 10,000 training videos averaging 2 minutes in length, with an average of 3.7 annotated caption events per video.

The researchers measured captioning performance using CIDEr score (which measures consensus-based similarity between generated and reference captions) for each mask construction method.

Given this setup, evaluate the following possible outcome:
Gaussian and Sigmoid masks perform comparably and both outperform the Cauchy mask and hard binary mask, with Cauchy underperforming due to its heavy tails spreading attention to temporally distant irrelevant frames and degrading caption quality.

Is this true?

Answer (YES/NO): NO